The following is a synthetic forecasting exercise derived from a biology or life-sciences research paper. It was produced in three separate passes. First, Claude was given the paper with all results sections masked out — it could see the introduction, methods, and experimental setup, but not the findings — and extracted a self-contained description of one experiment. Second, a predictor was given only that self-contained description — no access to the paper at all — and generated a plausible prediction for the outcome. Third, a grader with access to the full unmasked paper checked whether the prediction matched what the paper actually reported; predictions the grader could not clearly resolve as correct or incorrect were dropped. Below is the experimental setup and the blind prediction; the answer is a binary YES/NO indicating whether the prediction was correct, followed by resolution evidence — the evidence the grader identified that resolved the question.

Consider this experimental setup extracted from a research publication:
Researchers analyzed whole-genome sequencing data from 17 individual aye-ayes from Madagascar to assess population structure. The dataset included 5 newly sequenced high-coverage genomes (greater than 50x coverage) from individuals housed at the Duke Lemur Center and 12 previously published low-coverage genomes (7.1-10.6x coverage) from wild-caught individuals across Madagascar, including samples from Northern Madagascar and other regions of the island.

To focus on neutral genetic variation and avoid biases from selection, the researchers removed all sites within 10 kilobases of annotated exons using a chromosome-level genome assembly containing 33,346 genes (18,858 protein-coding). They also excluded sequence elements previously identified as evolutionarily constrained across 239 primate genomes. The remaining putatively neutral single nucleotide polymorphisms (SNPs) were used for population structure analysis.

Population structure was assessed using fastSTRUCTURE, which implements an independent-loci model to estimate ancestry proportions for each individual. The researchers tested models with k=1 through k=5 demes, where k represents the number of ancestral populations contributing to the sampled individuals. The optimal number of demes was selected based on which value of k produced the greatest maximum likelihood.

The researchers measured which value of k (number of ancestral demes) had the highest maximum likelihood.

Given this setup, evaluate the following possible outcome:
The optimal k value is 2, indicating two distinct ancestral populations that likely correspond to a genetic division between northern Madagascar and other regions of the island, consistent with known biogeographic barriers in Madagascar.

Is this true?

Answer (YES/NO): YES